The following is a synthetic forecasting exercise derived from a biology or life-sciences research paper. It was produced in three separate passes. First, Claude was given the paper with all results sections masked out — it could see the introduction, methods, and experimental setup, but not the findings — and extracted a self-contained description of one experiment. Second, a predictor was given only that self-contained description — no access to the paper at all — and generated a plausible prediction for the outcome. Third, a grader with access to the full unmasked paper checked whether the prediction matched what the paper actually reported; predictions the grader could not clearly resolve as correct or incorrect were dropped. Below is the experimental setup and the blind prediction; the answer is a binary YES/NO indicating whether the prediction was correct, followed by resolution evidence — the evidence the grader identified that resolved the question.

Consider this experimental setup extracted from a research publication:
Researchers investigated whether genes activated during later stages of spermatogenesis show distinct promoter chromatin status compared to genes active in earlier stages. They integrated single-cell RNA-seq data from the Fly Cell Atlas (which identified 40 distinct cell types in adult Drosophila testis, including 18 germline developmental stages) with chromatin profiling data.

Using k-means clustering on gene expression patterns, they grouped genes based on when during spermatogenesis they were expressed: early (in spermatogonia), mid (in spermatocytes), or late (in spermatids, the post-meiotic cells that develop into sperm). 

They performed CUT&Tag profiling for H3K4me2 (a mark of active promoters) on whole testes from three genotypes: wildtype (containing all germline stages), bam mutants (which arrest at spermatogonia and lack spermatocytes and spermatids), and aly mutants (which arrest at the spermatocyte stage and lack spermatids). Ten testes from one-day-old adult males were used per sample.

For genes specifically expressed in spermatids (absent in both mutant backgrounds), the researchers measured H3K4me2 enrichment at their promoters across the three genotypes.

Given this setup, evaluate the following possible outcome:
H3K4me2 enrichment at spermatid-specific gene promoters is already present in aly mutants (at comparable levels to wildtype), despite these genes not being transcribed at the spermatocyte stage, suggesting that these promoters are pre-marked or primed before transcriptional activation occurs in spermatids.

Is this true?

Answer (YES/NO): NO